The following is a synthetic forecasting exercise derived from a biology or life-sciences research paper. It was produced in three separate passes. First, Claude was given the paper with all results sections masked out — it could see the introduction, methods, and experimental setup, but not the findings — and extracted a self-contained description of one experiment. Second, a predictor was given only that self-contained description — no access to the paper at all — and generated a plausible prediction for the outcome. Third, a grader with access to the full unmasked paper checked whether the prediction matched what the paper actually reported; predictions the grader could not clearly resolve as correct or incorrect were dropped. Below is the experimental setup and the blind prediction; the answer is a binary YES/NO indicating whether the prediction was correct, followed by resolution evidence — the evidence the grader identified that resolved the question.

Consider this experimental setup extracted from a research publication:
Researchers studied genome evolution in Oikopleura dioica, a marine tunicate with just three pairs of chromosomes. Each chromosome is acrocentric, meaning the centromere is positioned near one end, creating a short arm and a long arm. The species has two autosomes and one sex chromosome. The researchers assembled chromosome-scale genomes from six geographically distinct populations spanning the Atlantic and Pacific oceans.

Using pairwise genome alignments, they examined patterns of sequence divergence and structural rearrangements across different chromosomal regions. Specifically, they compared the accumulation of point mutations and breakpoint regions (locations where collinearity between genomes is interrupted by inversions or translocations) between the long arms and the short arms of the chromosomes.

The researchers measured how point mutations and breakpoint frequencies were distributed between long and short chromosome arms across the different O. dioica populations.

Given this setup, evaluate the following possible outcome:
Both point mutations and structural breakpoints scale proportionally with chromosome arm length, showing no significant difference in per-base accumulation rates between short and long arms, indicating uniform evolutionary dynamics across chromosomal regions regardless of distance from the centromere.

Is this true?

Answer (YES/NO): NO